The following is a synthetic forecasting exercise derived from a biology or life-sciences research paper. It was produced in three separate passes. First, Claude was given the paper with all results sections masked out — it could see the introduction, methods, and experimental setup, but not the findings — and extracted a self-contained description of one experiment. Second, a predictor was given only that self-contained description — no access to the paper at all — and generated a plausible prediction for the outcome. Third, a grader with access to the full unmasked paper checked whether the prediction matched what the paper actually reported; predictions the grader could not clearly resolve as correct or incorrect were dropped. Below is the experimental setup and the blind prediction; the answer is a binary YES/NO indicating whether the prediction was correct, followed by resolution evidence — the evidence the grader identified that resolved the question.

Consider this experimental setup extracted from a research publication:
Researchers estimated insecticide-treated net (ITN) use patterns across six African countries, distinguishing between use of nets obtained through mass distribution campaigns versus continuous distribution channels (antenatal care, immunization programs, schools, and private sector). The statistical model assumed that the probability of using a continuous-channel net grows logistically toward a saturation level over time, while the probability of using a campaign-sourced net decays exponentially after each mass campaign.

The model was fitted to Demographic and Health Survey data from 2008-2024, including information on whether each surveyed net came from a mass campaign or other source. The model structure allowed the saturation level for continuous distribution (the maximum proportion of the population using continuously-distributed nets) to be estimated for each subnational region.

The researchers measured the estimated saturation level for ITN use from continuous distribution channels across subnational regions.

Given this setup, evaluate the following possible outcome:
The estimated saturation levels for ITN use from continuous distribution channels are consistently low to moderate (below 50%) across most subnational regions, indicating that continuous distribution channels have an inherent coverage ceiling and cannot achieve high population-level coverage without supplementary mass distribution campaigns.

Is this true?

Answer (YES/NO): YES